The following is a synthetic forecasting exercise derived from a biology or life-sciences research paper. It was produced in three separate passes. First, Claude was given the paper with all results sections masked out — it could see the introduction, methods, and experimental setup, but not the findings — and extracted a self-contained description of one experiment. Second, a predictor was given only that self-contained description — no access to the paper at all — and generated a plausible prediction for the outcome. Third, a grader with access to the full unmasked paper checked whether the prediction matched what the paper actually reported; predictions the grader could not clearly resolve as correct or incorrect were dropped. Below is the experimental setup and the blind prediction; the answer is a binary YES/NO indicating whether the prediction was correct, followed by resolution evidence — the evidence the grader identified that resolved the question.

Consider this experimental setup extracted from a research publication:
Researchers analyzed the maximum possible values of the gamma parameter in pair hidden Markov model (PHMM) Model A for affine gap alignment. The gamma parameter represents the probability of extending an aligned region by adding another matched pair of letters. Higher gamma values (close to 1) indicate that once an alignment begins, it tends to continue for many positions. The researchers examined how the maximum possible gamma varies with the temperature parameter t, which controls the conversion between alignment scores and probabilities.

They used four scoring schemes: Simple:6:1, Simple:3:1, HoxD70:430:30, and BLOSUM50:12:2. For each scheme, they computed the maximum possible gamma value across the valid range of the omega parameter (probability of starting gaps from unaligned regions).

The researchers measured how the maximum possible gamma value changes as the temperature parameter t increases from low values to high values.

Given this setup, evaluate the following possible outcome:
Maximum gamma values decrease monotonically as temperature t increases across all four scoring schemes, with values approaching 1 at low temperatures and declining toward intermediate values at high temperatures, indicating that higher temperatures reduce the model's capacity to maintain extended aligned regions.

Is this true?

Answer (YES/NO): NO